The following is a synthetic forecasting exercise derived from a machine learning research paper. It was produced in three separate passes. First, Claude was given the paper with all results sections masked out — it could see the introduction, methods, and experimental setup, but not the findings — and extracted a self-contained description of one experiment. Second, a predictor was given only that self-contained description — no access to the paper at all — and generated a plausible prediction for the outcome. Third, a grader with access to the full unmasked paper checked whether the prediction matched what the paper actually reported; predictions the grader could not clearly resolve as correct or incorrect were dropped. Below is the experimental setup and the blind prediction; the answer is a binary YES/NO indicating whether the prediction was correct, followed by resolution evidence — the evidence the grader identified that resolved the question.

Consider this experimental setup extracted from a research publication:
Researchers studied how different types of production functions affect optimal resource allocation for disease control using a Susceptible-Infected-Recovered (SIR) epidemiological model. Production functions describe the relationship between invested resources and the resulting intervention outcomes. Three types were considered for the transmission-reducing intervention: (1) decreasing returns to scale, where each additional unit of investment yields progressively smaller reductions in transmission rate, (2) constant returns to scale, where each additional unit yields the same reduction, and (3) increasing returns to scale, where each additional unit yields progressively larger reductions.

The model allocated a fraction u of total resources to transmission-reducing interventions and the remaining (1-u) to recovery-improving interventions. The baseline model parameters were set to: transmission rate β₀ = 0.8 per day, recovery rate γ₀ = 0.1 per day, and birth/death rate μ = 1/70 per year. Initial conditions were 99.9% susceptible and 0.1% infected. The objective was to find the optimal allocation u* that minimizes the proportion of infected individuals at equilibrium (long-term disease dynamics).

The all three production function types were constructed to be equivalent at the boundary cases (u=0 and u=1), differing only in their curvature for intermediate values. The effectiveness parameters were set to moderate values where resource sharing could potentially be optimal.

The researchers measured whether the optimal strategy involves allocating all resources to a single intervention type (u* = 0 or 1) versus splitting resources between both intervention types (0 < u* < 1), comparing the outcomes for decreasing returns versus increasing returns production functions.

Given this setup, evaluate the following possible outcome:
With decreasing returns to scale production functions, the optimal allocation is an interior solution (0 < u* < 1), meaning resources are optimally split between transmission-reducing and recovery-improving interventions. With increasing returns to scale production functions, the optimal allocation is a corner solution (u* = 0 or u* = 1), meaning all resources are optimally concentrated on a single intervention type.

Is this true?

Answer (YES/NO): NO